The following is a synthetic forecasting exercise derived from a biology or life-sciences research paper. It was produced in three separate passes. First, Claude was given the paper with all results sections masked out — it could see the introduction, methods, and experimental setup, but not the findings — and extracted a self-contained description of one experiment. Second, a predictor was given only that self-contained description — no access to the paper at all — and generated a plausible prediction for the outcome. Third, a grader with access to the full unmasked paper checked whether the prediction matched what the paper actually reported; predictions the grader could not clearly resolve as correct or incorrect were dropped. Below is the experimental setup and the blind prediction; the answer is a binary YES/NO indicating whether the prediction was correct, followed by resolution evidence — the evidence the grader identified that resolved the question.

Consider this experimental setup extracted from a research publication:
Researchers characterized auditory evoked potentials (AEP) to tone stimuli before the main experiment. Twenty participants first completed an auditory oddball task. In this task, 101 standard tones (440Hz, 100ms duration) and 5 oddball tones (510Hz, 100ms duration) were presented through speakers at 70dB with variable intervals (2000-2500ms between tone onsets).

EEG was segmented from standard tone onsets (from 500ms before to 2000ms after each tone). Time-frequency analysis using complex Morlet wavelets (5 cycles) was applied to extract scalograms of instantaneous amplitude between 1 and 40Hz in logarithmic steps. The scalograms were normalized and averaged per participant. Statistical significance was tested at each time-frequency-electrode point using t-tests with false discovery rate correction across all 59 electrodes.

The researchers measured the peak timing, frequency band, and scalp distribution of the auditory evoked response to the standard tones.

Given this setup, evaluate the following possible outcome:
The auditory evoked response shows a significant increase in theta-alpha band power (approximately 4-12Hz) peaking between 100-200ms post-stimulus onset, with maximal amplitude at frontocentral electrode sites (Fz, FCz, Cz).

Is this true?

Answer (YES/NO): NO